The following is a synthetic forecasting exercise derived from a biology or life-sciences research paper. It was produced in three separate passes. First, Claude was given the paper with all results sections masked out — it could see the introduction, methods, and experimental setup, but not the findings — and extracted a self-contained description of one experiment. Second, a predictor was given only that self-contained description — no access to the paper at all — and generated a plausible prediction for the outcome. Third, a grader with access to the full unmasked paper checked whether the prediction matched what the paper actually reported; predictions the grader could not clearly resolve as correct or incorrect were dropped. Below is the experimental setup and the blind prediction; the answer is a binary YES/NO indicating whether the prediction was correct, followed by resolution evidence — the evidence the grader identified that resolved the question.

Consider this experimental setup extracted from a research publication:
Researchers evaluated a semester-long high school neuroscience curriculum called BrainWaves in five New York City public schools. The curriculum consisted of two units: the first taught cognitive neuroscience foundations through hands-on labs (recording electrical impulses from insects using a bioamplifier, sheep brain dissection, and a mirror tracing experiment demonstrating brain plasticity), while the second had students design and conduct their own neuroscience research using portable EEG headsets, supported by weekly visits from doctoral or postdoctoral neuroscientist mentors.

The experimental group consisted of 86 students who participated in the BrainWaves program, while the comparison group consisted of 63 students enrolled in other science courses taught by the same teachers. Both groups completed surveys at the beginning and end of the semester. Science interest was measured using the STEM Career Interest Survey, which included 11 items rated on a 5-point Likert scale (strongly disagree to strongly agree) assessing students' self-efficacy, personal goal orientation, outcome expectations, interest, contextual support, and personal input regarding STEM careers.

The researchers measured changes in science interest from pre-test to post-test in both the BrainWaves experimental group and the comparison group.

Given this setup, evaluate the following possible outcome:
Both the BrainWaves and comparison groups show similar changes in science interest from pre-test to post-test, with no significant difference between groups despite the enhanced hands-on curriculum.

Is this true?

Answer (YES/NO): YES